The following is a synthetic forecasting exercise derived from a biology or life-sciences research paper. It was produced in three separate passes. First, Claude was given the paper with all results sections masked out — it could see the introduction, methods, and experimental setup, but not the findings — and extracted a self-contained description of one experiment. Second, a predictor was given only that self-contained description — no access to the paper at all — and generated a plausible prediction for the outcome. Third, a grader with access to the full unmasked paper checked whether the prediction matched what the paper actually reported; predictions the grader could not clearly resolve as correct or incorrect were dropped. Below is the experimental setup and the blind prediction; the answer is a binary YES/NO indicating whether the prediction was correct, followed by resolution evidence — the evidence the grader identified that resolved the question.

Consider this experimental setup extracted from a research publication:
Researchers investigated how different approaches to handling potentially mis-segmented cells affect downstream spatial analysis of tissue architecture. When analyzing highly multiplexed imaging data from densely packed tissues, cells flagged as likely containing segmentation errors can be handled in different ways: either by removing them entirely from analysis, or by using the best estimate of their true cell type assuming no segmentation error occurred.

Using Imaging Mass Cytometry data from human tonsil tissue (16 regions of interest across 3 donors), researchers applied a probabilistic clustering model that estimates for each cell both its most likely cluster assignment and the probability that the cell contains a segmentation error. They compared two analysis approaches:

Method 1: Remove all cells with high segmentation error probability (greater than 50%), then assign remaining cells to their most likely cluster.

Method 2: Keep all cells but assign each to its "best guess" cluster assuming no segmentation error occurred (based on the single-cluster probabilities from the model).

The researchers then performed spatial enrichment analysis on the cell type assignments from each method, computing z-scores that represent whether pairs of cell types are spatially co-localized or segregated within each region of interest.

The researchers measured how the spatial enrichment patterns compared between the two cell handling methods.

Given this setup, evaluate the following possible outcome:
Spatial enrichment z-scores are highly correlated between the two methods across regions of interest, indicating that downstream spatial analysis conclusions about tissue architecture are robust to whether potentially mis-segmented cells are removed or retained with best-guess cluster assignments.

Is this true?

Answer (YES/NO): YES